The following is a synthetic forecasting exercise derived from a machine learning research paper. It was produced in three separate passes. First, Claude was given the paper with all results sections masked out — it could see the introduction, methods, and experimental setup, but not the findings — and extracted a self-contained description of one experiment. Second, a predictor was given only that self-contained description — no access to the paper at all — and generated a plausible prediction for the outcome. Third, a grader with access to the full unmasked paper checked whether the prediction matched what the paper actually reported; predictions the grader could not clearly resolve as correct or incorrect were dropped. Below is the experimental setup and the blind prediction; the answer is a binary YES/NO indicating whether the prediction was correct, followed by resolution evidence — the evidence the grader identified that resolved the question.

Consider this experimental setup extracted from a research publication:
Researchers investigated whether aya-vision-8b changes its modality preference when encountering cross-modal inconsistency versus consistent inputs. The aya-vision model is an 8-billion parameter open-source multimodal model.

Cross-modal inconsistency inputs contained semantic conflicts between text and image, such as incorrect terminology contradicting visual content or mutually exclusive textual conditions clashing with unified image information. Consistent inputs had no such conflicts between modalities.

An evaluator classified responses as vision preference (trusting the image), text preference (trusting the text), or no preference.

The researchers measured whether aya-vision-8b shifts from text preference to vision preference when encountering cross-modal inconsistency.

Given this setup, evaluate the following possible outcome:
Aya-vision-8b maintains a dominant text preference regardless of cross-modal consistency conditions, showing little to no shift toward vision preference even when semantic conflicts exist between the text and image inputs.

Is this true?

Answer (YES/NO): YES